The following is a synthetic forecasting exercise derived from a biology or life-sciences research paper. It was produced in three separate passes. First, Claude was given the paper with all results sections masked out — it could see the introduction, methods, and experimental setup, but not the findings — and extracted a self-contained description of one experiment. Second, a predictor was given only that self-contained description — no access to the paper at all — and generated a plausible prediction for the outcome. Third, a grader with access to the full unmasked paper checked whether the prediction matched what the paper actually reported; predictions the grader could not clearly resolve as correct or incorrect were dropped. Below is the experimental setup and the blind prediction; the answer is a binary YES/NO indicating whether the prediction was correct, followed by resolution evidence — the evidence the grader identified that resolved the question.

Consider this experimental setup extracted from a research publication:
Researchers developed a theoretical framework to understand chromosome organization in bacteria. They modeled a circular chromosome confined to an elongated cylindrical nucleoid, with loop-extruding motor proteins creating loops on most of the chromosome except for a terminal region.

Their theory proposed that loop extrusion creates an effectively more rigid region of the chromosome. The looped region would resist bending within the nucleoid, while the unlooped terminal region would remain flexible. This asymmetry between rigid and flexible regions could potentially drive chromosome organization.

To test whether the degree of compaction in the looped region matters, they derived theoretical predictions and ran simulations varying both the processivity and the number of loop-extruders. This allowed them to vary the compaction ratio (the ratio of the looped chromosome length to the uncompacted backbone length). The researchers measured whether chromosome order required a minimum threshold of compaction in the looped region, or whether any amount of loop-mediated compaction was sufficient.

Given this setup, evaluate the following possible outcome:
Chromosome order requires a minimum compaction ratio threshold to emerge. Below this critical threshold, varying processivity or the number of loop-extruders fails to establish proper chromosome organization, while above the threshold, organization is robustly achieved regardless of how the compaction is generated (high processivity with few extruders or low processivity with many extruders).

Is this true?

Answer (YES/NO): NO